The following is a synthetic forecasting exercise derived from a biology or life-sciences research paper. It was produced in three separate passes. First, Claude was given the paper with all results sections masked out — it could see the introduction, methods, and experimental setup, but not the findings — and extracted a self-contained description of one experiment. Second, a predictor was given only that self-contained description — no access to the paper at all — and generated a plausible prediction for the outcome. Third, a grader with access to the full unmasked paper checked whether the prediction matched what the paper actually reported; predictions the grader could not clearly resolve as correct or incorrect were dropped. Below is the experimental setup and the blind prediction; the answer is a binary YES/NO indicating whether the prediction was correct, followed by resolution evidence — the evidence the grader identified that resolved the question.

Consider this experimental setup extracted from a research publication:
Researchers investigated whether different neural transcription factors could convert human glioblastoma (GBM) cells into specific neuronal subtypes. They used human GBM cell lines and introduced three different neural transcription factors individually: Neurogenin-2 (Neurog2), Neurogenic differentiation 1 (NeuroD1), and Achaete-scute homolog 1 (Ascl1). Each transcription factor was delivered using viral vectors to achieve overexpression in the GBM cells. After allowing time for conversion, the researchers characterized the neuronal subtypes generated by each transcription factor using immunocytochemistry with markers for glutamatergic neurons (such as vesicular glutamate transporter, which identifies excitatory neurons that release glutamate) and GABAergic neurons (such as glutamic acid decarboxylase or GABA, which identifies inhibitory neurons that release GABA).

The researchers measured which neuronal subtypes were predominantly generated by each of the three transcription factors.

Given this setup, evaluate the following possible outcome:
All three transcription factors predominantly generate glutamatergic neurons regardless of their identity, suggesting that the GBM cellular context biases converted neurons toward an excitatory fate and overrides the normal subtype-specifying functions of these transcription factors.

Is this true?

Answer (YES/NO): NO